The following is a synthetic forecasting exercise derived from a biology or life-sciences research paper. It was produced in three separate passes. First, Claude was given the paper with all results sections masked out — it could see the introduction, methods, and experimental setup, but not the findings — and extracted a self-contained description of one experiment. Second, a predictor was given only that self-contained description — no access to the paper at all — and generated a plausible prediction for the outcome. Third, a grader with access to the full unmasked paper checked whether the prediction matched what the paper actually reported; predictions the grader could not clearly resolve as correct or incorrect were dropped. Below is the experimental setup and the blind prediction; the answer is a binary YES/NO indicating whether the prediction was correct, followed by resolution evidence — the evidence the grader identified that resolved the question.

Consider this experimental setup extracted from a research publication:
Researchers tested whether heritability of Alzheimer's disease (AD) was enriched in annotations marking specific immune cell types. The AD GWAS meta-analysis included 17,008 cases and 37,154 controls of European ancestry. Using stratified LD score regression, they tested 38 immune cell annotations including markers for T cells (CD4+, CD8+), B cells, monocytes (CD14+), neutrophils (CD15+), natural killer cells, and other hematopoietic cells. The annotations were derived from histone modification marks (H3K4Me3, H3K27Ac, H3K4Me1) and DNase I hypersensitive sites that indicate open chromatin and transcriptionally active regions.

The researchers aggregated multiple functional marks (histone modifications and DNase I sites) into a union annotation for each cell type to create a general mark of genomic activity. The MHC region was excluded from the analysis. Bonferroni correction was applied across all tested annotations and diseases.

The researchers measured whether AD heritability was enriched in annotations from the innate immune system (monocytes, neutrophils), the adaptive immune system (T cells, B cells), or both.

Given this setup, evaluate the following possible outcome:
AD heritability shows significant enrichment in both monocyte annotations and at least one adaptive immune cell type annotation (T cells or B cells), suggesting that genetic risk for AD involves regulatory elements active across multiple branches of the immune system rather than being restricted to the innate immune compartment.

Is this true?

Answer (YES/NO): YES